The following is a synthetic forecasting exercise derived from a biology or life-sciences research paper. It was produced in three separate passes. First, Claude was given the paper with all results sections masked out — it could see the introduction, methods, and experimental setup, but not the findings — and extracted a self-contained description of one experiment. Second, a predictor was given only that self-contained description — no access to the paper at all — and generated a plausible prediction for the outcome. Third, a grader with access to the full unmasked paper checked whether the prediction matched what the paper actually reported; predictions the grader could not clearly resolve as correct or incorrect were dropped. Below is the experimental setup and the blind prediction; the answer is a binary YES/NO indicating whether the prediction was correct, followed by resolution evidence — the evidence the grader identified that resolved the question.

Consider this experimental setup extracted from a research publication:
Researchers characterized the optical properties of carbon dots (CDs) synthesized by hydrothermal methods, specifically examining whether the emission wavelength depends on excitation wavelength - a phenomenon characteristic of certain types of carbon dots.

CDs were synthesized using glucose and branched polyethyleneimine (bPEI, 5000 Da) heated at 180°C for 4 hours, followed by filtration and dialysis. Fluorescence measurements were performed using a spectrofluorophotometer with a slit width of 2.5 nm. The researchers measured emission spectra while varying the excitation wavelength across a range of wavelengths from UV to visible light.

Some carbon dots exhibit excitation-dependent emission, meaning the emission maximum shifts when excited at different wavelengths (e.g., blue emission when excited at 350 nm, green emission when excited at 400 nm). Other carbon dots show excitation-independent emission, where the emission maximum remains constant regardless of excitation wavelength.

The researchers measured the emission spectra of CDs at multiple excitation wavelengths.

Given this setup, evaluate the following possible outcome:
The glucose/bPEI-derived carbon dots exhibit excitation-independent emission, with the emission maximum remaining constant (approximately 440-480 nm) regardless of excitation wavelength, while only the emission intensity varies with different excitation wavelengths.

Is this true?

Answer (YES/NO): NO